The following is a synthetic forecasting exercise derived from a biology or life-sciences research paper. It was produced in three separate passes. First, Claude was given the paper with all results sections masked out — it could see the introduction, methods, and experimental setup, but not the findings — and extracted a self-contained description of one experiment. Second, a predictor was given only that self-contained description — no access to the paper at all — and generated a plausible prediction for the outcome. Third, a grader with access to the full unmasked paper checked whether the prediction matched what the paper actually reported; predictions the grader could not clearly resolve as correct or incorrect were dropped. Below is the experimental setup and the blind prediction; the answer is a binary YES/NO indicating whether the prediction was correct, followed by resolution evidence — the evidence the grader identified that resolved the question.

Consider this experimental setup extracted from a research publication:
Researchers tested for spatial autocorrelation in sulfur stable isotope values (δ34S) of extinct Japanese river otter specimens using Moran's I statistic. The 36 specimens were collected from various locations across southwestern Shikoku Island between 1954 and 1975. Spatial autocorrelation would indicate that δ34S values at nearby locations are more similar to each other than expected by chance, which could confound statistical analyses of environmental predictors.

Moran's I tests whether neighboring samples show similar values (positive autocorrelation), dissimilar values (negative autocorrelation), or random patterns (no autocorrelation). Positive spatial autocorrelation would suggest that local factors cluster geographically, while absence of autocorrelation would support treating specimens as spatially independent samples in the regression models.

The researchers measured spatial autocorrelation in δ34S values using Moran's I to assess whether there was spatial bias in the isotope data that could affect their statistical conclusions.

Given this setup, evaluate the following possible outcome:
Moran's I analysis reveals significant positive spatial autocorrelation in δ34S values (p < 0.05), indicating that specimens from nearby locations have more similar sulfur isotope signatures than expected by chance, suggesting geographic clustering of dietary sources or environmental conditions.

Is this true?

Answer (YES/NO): NO